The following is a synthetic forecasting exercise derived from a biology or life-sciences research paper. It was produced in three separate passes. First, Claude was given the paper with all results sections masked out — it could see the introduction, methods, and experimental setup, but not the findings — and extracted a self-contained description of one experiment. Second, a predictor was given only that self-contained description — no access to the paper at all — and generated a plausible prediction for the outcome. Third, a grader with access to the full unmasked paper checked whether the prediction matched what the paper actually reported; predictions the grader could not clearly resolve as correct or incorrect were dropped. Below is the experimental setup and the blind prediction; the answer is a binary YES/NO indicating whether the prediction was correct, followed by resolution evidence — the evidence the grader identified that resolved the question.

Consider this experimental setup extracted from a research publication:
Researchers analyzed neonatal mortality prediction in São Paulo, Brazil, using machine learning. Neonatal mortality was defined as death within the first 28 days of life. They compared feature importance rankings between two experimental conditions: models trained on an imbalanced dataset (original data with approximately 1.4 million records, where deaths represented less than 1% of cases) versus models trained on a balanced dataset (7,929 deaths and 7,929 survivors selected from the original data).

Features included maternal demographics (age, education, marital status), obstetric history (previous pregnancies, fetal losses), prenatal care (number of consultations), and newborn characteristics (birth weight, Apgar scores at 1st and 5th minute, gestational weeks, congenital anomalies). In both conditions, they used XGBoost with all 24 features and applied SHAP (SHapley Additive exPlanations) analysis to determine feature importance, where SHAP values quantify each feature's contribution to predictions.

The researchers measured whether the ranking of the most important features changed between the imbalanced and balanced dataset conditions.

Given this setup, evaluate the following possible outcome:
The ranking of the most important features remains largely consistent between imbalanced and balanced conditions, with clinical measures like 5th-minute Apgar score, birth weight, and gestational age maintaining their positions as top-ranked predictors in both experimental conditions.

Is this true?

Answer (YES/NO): NO